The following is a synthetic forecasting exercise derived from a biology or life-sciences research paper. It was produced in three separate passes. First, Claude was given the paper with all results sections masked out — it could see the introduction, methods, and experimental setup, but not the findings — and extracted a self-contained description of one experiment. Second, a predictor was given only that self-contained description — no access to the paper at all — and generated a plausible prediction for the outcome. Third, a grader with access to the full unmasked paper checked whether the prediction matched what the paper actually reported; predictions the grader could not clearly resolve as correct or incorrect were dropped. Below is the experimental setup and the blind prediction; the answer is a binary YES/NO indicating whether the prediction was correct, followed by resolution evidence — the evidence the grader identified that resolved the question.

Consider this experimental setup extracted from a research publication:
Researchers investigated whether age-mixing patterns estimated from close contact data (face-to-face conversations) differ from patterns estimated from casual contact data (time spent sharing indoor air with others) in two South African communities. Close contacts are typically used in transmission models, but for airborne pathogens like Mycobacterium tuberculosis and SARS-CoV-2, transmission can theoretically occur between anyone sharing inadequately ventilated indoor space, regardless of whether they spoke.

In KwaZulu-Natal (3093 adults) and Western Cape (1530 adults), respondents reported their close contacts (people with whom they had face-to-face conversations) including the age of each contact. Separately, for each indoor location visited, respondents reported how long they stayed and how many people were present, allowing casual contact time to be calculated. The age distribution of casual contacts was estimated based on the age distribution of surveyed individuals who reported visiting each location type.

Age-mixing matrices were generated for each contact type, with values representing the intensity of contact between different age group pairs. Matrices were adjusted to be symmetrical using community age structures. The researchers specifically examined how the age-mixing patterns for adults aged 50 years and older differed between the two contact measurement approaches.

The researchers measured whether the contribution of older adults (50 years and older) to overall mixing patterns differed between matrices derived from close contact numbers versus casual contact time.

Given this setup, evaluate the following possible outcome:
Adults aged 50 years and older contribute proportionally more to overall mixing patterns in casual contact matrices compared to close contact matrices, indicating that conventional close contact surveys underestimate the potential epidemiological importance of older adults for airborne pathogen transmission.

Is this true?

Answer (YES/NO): NO